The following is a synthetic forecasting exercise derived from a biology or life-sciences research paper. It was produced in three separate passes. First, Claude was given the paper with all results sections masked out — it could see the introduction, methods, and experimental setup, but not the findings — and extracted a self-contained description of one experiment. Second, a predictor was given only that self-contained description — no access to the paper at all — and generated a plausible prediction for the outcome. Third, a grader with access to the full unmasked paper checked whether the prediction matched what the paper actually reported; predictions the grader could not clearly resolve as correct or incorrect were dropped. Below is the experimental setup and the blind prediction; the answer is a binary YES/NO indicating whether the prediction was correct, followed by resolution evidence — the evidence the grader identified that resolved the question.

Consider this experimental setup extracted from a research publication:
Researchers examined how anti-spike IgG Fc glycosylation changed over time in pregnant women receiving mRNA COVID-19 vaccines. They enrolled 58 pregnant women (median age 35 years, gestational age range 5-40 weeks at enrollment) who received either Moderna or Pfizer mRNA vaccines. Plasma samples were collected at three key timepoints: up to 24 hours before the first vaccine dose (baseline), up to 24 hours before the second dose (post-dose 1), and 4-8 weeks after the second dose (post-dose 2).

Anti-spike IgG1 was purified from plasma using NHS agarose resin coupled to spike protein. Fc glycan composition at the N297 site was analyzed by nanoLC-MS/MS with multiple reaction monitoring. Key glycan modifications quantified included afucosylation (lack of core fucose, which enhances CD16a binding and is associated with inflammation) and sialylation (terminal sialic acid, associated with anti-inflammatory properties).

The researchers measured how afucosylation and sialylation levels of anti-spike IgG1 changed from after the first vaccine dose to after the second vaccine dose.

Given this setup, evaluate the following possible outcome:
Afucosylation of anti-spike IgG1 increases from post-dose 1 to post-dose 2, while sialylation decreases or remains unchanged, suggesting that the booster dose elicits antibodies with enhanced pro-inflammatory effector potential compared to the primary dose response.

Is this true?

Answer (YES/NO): NO